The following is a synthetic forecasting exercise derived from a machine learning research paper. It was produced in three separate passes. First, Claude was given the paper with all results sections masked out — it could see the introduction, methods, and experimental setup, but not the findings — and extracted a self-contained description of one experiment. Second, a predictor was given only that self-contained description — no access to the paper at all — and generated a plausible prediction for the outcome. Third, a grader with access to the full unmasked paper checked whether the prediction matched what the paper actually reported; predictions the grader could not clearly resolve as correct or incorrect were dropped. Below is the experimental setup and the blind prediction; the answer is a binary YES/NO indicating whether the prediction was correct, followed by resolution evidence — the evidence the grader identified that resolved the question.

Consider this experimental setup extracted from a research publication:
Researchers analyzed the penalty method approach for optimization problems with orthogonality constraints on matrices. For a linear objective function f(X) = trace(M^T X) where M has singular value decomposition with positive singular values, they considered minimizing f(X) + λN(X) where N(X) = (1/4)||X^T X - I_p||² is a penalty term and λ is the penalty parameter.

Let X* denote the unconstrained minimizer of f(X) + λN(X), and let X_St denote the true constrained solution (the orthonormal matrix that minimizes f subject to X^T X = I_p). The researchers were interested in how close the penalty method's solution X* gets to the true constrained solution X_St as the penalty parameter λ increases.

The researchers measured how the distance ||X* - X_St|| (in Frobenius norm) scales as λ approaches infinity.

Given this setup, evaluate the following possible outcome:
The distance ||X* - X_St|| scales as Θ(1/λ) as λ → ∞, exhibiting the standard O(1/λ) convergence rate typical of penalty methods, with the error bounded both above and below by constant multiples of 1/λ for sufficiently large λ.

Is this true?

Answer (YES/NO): YES